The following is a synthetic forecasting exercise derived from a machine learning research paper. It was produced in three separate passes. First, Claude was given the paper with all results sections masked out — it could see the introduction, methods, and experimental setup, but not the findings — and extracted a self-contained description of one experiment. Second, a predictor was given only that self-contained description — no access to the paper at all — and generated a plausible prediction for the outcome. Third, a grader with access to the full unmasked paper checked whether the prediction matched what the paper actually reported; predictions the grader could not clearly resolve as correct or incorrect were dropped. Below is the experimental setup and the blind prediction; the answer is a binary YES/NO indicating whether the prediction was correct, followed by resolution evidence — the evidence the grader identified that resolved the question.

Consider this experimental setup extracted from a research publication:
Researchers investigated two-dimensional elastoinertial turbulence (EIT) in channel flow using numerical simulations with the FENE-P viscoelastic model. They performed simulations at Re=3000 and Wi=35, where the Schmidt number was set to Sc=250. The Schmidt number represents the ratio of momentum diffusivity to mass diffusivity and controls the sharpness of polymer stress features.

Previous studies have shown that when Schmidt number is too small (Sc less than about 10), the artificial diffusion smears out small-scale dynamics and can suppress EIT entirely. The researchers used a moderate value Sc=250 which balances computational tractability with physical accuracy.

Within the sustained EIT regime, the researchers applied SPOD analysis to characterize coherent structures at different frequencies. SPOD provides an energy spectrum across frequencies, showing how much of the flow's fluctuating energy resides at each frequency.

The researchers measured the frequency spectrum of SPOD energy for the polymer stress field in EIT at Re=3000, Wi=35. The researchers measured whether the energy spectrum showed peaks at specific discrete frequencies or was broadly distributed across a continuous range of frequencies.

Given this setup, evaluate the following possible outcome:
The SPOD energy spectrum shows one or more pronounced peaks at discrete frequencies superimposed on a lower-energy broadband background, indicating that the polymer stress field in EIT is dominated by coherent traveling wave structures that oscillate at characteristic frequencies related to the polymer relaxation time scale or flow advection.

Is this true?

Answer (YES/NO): YES